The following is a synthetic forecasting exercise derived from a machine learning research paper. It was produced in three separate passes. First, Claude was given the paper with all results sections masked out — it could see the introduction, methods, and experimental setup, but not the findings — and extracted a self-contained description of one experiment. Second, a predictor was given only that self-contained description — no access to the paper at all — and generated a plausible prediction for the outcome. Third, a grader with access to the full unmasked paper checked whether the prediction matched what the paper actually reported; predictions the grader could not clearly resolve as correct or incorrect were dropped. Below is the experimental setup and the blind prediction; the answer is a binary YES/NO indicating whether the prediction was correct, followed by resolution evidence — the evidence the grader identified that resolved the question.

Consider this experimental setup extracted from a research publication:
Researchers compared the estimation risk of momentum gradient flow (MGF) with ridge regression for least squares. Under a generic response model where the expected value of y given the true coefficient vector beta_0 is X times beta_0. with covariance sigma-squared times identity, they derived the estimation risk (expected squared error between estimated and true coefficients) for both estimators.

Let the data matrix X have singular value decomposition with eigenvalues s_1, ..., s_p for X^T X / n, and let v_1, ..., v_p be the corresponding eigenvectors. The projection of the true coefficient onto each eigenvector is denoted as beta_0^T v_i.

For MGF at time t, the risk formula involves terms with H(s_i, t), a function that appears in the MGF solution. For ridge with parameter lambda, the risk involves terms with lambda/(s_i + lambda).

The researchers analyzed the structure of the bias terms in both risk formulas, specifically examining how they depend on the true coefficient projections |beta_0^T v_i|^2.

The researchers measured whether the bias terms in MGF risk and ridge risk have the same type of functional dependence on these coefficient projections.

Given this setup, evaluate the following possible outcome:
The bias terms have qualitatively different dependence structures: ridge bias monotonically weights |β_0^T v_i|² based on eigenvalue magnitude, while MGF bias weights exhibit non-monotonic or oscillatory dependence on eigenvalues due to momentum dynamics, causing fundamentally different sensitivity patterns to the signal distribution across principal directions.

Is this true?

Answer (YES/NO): NO